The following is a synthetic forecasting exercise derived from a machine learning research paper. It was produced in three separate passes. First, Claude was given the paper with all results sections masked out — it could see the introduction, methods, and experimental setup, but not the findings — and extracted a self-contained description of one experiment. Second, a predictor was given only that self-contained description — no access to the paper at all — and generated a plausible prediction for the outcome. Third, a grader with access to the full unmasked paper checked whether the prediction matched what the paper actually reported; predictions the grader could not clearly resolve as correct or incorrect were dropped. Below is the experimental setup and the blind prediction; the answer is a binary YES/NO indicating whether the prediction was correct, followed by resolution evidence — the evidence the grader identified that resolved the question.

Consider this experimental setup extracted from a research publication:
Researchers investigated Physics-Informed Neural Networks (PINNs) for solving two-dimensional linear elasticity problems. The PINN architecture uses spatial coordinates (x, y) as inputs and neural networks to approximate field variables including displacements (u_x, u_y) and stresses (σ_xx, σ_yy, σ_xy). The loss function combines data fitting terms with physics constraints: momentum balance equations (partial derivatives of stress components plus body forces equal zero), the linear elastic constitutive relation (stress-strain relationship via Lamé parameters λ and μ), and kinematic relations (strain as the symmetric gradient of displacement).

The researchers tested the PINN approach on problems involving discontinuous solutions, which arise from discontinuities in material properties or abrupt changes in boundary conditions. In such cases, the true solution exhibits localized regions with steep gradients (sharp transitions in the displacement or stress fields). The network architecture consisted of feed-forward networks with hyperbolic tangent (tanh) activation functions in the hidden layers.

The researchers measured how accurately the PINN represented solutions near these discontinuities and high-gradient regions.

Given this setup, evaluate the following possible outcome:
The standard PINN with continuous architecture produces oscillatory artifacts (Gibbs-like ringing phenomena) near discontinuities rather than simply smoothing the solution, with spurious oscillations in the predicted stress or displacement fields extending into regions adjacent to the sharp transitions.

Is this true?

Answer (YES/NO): NO